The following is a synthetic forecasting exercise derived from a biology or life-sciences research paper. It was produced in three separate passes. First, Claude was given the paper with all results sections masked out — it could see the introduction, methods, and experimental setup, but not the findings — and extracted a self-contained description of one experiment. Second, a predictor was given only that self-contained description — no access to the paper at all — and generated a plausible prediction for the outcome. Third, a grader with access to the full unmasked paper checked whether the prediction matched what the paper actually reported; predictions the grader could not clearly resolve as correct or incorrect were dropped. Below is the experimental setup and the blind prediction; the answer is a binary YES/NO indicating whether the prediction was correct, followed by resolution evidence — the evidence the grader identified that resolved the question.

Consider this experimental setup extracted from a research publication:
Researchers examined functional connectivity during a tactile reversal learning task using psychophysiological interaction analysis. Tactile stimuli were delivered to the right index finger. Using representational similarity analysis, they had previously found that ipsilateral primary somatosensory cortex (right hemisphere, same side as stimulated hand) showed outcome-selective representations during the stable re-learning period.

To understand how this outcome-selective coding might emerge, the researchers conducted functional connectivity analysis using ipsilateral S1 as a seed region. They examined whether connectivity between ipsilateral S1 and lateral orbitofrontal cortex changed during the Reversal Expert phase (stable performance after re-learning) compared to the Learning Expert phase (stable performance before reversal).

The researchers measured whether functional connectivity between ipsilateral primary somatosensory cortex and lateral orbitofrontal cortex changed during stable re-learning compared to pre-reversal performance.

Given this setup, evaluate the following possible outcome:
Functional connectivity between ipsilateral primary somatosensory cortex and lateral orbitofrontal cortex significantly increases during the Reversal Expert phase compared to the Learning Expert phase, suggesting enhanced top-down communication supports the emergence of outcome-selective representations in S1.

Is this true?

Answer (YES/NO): NO